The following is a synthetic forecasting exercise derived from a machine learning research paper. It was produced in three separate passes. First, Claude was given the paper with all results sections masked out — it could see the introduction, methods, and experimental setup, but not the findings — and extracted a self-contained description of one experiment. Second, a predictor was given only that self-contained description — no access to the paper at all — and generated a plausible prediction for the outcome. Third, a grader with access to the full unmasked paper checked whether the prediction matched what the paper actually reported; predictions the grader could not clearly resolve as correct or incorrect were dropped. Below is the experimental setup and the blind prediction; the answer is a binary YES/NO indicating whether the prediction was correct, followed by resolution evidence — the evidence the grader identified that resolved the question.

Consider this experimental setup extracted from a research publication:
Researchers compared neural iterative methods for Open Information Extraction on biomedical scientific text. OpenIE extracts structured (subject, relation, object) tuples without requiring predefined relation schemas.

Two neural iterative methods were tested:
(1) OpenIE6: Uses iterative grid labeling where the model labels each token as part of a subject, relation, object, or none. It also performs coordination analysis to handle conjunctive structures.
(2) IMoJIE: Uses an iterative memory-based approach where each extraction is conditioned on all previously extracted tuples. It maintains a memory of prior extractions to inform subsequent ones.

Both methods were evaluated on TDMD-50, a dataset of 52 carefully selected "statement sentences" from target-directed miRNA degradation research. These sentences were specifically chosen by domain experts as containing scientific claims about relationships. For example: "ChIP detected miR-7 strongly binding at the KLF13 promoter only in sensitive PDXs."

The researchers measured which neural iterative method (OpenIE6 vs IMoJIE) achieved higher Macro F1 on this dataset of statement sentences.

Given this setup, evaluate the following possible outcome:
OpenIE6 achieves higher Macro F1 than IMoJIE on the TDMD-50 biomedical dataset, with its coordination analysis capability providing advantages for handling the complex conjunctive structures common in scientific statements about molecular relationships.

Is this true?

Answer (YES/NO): YES